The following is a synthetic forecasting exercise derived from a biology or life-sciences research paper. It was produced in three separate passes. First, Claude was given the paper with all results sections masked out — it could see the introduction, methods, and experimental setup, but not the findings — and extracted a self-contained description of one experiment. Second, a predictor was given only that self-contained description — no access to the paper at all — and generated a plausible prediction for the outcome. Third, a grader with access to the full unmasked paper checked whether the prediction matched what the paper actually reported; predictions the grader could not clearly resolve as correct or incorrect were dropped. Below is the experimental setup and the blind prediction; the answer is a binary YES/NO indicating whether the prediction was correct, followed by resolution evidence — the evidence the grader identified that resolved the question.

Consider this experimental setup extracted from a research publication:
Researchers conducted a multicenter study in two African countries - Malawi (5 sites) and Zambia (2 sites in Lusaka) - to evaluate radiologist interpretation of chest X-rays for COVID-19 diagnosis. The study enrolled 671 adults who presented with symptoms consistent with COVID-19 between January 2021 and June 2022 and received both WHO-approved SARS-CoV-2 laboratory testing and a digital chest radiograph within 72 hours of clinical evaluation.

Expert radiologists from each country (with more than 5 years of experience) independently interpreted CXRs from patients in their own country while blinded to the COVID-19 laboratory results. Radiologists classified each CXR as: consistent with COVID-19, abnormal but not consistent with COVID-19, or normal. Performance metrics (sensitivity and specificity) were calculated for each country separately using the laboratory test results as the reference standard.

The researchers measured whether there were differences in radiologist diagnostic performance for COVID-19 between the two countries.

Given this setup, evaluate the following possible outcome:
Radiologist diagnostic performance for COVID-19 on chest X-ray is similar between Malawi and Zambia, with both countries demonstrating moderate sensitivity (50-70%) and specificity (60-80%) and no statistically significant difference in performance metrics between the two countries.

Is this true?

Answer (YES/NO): NO